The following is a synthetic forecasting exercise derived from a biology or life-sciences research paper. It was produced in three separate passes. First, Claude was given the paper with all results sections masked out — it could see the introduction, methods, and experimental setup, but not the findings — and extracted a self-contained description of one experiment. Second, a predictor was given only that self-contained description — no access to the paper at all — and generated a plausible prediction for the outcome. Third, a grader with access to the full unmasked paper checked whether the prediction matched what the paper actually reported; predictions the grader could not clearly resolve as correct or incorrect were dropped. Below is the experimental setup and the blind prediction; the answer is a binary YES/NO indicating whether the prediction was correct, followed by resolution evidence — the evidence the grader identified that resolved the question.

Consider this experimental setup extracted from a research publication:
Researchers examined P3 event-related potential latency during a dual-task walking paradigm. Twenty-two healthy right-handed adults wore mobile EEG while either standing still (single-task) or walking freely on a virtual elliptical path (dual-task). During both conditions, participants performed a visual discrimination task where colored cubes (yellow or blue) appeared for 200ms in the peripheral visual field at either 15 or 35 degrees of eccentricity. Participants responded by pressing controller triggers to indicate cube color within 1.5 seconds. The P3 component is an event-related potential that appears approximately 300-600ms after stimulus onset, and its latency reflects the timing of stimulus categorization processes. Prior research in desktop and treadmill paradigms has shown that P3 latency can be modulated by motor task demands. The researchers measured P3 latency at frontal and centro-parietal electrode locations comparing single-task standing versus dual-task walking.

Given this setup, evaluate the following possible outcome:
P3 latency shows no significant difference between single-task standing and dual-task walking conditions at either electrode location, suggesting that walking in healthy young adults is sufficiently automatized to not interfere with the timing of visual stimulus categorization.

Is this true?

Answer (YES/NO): YES